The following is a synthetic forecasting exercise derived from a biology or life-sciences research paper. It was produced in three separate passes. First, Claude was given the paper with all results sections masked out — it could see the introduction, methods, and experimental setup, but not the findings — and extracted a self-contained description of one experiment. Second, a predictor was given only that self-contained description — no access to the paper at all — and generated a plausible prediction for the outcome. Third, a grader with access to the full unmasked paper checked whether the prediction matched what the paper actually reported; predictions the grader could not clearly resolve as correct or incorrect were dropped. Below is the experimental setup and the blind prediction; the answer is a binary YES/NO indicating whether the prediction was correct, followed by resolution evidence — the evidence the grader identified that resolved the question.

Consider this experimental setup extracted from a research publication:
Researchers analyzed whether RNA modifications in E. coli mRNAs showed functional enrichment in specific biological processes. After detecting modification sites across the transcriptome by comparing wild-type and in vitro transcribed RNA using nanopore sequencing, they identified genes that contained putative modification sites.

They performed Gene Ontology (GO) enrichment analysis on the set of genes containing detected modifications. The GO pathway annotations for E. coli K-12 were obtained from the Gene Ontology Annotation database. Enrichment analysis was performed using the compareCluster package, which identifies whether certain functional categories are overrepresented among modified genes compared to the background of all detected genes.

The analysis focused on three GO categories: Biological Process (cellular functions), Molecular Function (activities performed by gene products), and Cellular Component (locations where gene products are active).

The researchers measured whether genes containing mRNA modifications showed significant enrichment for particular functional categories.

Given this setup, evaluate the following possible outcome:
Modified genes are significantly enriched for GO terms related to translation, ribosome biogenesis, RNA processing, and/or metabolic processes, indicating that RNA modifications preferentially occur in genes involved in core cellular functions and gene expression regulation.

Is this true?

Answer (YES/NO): YES